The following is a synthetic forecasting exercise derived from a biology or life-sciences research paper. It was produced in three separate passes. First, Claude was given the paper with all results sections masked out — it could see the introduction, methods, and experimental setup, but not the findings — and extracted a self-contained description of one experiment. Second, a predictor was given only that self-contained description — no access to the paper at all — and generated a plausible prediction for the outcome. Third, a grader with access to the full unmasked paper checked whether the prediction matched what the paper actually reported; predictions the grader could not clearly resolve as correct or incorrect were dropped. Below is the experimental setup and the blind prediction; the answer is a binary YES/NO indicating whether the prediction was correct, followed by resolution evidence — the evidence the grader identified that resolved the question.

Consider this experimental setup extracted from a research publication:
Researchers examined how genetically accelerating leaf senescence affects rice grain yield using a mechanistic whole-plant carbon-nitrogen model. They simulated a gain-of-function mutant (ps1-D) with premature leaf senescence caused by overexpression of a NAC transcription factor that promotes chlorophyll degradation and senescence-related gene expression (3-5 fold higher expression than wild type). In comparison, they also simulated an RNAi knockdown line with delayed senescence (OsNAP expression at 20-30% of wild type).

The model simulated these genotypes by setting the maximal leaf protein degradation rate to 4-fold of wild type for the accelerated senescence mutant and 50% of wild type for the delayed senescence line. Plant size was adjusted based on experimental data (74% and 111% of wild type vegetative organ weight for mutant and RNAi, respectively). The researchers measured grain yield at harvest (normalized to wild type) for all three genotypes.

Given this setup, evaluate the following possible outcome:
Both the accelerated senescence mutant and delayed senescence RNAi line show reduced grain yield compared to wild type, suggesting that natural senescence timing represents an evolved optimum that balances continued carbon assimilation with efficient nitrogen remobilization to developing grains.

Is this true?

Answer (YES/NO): NO